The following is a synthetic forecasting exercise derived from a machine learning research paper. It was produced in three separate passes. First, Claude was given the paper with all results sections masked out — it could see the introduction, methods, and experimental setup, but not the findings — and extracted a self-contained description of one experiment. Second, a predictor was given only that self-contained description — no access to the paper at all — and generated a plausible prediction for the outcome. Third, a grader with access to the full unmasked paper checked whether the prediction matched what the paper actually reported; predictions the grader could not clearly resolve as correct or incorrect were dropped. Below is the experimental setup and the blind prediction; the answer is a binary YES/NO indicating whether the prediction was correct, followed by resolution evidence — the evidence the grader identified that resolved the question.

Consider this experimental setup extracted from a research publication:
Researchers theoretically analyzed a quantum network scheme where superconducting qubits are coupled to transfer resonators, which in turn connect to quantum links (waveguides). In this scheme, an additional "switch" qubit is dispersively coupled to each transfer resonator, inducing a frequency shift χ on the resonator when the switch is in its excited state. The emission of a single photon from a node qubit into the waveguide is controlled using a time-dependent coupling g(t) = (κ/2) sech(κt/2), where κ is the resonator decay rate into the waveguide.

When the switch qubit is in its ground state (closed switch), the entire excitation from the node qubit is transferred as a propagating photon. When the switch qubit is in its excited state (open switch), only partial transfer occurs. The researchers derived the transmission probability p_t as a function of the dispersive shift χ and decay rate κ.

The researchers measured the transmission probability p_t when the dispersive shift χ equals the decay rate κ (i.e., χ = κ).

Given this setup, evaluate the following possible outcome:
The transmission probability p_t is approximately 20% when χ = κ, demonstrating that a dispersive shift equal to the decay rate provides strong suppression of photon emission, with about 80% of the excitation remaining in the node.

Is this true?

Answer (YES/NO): NO